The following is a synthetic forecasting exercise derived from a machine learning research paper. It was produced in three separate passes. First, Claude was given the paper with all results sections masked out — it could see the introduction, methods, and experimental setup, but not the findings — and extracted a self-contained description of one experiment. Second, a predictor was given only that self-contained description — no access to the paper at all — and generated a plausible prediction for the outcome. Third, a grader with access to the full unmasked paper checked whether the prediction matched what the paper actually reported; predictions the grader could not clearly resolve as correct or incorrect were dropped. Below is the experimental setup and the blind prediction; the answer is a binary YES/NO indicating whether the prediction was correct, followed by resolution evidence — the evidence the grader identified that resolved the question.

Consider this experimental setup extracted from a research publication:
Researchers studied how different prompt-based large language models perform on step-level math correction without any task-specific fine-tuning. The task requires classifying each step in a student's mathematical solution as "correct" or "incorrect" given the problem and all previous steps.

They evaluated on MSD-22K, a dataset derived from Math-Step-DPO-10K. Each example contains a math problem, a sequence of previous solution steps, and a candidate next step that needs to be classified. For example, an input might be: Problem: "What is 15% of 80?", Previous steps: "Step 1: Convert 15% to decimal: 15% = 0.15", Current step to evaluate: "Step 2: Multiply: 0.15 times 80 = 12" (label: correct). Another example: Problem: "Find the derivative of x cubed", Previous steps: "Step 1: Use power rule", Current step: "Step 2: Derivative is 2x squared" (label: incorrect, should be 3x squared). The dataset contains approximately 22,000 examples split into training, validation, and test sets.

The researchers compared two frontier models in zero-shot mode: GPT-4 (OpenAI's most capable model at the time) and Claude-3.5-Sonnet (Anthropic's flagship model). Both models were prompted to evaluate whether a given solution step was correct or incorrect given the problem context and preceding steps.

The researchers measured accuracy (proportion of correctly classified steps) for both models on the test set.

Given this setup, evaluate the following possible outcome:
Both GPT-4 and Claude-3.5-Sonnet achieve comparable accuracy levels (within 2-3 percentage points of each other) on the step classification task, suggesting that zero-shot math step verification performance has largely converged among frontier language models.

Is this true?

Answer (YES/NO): YES